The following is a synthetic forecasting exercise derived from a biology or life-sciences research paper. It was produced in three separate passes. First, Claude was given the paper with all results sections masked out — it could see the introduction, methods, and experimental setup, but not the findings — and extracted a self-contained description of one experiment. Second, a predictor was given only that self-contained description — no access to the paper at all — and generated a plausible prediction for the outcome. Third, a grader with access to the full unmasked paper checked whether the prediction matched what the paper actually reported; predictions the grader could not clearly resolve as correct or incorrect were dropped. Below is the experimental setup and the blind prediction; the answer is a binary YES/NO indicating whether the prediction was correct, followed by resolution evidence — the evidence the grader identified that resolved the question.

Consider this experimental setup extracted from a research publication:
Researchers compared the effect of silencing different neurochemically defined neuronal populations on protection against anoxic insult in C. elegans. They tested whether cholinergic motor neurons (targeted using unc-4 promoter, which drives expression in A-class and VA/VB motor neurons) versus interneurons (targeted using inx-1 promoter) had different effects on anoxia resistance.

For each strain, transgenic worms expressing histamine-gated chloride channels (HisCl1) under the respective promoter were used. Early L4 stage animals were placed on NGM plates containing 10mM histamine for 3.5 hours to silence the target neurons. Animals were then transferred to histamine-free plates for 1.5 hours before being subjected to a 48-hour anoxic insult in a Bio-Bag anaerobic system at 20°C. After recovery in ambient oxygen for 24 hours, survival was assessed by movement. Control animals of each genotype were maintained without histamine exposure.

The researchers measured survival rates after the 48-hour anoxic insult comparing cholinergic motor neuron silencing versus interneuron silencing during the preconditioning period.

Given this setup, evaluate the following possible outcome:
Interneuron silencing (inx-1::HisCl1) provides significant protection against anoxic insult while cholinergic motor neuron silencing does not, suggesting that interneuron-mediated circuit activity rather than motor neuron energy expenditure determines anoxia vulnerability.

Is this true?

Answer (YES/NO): NO